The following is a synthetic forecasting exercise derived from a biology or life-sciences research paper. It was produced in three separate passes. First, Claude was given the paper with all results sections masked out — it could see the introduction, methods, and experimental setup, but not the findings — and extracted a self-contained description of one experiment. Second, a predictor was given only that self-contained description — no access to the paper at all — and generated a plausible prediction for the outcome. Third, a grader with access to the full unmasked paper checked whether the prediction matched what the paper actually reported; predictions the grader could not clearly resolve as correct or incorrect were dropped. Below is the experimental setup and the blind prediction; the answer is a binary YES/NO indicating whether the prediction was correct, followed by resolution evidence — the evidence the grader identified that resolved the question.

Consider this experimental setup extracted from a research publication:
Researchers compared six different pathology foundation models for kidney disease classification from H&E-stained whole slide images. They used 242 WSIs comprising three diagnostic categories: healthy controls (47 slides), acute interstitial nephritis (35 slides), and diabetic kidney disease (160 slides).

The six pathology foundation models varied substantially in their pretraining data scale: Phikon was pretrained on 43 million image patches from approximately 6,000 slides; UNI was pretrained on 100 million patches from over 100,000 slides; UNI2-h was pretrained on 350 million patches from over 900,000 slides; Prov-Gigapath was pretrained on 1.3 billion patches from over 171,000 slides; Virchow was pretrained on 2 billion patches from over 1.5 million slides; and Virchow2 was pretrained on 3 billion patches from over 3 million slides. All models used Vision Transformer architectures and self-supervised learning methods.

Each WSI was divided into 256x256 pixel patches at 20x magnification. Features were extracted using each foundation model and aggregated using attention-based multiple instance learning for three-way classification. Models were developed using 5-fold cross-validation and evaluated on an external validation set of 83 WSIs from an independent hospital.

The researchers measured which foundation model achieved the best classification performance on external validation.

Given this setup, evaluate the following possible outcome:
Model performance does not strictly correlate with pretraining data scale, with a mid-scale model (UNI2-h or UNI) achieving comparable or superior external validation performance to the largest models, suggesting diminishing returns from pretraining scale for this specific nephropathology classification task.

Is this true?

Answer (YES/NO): YES